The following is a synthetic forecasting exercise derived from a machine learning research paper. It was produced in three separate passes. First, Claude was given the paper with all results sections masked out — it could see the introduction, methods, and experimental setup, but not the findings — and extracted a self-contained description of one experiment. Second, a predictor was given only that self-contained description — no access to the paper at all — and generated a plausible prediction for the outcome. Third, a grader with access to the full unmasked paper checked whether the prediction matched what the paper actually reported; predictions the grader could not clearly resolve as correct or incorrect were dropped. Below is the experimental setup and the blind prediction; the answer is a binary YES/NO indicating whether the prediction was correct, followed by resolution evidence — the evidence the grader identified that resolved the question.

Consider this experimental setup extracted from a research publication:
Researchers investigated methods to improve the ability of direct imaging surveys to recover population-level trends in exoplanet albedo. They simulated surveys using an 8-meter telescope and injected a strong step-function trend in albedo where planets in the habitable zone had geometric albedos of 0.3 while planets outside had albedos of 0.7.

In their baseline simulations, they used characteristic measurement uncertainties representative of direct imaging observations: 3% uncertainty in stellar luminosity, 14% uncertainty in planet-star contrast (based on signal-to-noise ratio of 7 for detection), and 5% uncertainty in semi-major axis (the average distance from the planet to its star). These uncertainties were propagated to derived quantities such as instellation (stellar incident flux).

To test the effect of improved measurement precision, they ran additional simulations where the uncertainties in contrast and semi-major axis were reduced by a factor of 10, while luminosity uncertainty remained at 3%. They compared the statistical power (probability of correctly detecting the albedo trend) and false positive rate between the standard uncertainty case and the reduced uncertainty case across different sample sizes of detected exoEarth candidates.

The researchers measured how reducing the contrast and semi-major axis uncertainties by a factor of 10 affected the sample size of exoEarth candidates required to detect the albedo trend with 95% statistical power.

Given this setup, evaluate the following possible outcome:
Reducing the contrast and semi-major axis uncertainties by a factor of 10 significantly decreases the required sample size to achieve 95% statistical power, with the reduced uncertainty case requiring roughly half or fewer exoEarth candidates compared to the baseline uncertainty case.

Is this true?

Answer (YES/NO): NO